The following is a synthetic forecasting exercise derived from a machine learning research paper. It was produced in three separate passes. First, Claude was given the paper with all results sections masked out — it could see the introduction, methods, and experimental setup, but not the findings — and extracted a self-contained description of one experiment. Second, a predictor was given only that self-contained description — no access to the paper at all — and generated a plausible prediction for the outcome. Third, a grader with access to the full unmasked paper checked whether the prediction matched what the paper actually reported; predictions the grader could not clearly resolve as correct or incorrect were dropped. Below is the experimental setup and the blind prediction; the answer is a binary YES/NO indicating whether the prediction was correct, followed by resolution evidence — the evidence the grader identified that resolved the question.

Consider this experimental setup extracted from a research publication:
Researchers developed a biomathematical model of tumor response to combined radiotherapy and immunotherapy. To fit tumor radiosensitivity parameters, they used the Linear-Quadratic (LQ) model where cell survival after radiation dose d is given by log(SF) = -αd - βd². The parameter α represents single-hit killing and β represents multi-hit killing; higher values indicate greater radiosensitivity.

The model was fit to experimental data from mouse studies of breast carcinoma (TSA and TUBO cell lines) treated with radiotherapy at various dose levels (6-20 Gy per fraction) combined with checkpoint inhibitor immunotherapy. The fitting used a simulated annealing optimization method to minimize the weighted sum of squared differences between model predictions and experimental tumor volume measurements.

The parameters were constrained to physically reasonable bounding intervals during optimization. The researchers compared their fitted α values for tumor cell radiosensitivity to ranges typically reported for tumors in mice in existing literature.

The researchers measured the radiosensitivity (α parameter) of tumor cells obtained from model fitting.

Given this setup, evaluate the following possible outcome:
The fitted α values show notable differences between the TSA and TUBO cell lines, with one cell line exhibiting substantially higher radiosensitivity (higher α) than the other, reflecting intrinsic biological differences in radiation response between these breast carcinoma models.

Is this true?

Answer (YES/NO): NO